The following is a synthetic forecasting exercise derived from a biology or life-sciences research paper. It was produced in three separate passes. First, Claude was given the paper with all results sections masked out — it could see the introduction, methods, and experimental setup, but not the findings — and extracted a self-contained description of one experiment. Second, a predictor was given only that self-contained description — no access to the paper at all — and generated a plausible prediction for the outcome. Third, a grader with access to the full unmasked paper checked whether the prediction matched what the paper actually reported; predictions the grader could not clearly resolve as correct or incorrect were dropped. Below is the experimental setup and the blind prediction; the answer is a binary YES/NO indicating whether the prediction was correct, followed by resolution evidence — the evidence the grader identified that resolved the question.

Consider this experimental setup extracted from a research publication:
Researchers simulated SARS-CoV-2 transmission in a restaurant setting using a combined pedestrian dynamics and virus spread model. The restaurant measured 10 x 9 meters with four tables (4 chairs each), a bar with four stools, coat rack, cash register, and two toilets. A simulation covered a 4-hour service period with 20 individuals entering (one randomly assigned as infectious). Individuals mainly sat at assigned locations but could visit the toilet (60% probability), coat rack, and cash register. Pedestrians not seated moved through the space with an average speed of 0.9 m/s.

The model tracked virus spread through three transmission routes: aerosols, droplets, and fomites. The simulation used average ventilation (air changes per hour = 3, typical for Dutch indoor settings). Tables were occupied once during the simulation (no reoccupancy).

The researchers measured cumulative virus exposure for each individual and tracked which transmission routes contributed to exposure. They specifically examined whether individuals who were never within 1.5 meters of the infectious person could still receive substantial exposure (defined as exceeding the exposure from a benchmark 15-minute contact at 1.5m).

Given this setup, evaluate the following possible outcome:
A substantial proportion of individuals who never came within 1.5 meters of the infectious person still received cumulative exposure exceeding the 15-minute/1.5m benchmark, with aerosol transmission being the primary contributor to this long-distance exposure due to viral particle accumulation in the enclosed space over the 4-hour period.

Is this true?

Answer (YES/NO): NO